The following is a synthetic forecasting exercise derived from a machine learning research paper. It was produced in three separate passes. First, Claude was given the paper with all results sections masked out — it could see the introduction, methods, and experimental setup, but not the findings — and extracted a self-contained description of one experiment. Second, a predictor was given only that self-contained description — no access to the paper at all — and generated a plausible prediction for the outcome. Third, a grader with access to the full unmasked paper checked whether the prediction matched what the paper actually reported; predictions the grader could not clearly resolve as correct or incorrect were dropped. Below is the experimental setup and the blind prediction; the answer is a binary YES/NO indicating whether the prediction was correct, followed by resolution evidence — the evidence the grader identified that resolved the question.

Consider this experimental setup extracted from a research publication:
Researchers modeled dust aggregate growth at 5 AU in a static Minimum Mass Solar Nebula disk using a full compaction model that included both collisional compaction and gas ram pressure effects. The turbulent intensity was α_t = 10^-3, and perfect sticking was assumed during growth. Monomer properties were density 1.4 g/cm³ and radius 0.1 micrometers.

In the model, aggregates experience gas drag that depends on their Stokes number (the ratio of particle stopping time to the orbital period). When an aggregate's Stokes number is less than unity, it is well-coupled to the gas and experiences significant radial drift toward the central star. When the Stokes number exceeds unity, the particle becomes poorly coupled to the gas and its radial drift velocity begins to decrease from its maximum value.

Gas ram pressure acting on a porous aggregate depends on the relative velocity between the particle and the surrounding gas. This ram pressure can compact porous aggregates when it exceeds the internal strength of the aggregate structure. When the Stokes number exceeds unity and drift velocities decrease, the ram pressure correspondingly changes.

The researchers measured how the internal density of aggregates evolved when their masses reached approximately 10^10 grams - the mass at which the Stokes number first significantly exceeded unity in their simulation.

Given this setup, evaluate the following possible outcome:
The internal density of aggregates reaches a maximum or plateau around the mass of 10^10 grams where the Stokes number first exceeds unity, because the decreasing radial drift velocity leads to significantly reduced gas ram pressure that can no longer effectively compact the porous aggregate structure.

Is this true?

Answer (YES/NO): YES